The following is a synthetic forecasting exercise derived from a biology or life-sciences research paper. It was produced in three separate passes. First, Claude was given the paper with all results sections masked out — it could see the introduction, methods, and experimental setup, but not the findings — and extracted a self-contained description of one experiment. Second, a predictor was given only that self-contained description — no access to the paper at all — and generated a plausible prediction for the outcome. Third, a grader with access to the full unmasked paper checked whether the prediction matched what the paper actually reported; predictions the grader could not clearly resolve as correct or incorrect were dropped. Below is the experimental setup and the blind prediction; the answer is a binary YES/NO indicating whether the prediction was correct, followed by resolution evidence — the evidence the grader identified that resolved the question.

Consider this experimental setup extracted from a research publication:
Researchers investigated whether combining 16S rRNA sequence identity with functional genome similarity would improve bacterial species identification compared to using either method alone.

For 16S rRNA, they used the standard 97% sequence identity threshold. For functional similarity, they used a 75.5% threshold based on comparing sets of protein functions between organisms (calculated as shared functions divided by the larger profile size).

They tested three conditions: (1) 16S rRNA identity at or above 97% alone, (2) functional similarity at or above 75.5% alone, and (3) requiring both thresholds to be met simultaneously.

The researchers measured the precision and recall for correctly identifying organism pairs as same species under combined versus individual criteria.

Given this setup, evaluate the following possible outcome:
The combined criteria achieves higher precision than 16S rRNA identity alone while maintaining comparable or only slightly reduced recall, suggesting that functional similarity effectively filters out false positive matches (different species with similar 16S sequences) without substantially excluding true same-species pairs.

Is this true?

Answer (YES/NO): YES